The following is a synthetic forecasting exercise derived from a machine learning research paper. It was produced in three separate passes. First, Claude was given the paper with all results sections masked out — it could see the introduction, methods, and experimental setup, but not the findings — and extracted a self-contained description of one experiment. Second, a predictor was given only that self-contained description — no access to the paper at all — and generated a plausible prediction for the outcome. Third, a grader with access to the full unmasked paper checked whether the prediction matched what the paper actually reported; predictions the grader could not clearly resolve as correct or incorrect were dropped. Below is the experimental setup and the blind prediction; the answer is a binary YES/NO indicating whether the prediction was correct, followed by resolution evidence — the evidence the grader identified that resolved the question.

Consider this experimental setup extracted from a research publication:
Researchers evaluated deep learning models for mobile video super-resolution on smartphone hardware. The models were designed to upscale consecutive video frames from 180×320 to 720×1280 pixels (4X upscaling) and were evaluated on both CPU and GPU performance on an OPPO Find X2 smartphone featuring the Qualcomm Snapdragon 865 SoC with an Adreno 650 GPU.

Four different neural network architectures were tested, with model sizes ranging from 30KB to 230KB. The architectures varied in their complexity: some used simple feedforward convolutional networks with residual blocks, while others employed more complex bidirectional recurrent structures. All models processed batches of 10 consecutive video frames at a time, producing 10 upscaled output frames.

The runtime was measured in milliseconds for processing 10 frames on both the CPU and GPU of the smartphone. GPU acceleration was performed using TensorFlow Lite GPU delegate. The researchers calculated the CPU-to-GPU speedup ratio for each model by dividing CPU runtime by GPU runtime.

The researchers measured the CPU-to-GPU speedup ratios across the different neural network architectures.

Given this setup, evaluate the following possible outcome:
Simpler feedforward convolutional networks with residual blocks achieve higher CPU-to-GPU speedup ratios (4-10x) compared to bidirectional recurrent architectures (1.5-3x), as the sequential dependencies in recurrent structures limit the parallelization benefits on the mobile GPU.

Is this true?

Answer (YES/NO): NO